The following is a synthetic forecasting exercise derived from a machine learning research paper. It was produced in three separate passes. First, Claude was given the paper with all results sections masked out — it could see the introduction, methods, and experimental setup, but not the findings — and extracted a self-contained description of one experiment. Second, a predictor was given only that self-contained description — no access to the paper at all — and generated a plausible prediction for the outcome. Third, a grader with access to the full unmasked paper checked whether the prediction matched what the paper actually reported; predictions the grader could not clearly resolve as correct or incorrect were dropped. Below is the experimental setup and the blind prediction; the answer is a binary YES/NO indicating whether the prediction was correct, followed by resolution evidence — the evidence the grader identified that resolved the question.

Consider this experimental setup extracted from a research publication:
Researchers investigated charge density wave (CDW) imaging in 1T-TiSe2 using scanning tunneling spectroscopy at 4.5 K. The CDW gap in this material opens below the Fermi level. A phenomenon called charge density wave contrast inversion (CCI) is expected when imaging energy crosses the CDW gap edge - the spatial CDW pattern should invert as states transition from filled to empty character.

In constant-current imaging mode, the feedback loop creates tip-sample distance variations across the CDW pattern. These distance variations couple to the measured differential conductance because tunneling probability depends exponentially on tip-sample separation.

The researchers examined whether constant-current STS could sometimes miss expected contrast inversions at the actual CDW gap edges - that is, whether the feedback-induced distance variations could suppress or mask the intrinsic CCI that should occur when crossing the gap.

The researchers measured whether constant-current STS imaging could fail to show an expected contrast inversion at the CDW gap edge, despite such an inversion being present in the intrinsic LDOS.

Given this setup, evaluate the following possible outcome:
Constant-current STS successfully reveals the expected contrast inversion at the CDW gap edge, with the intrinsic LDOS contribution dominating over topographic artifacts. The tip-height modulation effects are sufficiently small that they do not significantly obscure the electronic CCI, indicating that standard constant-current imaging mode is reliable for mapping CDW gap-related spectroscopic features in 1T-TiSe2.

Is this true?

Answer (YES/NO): NO